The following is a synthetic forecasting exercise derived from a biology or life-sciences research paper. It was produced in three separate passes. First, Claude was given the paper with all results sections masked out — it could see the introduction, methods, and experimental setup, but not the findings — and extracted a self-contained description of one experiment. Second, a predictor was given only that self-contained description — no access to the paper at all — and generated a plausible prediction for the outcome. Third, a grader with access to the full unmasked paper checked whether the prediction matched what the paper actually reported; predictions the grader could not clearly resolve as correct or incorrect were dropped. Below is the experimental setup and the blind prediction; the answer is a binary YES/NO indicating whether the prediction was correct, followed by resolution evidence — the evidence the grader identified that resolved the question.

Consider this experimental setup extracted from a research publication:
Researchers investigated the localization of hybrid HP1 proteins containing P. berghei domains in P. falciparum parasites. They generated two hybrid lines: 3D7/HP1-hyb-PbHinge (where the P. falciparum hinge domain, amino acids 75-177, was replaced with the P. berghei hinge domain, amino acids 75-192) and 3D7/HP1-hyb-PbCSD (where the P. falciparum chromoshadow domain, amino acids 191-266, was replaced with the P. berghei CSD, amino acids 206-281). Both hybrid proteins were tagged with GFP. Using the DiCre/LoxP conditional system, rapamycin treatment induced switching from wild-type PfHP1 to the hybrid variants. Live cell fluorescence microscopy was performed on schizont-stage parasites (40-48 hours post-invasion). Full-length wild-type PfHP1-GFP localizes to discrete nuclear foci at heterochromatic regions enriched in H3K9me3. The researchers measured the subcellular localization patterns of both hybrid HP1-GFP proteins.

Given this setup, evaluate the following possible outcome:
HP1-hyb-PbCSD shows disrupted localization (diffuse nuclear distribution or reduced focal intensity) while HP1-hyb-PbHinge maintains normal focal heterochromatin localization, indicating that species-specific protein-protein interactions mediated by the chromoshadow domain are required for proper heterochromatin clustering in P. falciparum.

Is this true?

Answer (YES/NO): NO